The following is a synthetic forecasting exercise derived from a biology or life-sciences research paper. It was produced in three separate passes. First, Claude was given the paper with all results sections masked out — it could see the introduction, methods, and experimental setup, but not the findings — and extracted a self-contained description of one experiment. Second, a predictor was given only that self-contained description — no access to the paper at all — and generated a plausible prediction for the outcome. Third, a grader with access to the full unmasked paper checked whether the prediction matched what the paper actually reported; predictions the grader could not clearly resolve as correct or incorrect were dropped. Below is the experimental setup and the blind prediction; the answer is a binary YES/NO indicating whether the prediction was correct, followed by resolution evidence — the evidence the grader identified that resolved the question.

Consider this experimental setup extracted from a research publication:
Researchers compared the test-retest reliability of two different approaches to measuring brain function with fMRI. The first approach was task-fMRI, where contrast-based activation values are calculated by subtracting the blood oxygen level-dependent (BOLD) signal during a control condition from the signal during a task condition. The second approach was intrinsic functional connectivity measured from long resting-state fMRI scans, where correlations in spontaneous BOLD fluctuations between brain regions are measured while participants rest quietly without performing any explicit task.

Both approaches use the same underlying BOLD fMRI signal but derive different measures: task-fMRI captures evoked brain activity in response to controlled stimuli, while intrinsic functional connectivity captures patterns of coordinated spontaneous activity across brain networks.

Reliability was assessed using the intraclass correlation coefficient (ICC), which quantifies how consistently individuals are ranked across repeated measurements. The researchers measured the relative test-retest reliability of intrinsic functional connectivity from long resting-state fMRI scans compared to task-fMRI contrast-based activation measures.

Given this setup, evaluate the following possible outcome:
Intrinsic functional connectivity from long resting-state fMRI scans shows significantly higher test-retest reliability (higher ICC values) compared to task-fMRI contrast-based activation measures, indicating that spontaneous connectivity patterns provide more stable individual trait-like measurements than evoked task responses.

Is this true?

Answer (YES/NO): YES